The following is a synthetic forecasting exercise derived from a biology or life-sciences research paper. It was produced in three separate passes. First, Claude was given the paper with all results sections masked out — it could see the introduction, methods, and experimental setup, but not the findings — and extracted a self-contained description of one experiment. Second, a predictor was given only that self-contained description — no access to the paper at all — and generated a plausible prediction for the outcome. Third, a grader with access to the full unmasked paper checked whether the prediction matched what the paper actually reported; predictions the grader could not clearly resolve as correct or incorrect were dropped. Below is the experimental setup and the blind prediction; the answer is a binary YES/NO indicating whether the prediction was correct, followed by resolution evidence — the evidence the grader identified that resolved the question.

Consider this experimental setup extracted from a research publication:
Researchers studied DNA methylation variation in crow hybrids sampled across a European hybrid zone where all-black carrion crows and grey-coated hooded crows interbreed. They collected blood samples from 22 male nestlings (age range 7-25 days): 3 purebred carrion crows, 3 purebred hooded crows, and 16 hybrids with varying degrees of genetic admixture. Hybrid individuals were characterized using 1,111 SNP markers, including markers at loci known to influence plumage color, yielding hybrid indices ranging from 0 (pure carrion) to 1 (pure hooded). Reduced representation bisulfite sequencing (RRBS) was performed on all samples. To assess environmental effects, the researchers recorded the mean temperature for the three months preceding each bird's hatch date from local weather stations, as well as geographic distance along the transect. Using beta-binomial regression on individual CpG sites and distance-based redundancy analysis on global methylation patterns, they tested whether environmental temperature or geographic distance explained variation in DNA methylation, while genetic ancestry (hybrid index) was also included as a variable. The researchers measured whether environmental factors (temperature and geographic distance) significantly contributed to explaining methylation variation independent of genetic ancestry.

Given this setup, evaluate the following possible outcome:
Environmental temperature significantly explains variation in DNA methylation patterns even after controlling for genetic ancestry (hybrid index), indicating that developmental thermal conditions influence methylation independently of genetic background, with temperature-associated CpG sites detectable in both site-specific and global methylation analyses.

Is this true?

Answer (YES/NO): YES